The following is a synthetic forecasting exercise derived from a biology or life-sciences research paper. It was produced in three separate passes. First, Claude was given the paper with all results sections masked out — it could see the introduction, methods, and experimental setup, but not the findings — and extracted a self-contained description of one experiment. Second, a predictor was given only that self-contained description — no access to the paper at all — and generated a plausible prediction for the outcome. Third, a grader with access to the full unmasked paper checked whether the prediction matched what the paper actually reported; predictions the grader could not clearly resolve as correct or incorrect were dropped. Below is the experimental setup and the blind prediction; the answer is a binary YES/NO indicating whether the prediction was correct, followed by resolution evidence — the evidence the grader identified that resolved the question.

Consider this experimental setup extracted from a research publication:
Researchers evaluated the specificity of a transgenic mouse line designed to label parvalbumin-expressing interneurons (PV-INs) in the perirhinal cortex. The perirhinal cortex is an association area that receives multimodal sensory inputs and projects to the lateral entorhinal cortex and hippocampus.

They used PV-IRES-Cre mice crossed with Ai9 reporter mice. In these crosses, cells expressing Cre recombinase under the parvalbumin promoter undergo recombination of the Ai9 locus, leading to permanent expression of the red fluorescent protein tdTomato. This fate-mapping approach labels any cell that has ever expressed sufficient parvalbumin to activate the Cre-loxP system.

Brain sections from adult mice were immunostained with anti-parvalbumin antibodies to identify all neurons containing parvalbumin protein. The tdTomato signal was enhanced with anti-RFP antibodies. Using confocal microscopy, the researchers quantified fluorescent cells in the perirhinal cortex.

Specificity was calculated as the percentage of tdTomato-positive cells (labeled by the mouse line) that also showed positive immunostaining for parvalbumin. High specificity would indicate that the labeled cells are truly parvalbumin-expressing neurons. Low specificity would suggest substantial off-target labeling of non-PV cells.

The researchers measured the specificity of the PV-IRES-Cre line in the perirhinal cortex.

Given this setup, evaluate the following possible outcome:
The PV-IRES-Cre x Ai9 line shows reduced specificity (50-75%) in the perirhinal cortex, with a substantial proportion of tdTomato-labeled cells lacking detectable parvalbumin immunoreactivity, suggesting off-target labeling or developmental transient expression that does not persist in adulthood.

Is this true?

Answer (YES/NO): NO